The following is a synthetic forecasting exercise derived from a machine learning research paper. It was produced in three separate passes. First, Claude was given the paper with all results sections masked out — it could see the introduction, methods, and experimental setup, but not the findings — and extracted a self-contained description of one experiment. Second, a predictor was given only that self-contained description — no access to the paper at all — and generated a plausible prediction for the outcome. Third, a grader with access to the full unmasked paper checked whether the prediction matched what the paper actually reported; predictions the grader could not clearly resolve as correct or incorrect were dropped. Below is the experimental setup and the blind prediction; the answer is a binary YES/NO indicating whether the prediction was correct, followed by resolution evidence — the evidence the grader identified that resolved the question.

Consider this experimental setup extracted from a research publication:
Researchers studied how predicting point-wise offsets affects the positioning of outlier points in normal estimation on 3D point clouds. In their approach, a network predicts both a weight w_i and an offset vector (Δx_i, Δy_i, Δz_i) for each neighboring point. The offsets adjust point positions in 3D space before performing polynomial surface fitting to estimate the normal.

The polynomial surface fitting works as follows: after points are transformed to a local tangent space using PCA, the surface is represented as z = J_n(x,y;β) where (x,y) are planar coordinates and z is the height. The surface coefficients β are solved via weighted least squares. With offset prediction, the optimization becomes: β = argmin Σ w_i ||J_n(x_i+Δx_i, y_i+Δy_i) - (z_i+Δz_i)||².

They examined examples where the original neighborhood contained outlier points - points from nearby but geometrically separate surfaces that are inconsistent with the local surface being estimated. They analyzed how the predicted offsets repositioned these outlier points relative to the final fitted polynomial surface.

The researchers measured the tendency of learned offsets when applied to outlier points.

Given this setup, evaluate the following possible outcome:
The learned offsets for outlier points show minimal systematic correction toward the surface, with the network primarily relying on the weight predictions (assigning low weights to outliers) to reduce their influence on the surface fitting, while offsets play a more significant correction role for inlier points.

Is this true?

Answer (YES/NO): NO